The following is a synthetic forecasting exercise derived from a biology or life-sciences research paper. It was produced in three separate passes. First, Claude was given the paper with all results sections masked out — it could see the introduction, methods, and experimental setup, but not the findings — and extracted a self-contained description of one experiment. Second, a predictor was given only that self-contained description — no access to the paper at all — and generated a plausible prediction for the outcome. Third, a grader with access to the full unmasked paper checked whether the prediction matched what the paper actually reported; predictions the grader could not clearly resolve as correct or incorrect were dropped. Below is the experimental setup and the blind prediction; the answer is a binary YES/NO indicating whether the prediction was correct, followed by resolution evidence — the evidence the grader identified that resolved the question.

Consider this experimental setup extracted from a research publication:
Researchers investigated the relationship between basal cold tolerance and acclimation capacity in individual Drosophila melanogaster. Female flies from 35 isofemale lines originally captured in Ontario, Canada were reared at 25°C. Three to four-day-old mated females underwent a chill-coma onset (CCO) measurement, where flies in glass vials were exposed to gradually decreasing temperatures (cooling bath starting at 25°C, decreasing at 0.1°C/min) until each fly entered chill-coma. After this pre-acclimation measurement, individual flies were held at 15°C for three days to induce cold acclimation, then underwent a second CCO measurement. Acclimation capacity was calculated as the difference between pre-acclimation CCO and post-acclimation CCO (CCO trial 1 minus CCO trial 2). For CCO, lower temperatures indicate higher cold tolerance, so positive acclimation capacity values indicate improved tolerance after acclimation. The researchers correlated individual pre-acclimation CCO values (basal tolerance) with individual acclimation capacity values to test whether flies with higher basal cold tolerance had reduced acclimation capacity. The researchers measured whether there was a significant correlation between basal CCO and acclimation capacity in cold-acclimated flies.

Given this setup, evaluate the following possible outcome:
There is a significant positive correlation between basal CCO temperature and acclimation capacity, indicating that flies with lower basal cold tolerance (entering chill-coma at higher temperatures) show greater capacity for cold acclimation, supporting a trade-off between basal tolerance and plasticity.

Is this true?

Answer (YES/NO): NO